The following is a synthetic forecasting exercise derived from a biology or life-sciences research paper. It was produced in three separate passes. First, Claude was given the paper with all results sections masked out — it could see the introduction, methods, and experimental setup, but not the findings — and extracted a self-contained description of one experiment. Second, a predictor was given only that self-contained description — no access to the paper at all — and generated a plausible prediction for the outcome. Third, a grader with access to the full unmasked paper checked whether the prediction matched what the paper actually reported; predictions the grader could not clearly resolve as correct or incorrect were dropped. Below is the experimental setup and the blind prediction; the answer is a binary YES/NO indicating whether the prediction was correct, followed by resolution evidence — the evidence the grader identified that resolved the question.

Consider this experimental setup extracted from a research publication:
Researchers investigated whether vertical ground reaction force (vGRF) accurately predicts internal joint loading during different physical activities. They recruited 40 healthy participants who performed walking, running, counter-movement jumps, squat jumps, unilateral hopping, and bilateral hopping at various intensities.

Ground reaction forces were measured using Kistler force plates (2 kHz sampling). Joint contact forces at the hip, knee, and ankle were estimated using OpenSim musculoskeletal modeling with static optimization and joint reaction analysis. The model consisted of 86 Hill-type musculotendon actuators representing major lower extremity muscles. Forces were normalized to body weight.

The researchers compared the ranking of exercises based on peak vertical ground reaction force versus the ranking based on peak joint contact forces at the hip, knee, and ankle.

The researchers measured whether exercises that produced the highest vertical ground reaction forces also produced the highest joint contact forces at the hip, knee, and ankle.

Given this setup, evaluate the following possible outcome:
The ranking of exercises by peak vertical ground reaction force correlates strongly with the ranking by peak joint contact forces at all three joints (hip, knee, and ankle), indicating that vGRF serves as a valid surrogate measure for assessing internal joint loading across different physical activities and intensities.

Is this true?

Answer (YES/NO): NO